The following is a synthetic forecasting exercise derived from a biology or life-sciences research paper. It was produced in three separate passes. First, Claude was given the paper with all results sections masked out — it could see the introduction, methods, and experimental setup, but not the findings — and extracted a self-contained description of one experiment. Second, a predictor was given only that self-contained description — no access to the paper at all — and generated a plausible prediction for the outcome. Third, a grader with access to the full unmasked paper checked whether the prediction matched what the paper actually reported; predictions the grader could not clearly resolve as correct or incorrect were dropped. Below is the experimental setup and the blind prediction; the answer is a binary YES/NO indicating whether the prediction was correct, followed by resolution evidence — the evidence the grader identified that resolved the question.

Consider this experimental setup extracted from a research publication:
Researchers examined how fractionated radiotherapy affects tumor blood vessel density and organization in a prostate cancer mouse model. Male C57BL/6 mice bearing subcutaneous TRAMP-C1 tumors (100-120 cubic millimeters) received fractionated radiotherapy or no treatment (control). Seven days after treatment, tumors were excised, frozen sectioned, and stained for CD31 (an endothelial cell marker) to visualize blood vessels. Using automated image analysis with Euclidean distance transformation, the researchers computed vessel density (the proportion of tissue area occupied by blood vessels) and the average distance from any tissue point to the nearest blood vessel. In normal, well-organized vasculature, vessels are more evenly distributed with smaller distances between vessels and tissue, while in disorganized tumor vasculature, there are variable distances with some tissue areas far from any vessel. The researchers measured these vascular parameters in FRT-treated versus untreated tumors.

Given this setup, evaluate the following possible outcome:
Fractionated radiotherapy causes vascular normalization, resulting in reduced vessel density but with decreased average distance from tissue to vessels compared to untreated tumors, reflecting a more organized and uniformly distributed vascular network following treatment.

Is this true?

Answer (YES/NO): NO